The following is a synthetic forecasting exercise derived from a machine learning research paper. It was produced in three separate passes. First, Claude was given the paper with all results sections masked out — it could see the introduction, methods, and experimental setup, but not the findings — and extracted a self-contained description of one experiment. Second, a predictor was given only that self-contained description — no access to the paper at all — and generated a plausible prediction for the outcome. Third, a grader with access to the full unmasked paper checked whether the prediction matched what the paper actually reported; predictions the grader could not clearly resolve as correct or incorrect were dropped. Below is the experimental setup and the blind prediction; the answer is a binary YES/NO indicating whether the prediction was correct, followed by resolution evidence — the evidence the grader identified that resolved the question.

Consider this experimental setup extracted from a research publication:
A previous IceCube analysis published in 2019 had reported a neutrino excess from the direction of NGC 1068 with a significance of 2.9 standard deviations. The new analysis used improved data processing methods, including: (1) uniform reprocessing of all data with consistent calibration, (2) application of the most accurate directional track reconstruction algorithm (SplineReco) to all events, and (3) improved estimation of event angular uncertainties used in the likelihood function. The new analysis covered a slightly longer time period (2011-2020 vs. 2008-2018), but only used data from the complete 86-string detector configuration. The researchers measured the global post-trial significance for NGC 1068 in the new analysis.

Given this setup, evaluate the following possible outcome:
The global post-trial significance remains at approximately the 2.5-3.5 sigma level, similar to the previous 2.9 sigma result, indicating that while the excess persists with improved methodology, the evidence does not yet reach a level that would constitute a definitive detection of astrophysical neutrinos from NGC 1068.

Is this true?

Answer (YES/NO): NO